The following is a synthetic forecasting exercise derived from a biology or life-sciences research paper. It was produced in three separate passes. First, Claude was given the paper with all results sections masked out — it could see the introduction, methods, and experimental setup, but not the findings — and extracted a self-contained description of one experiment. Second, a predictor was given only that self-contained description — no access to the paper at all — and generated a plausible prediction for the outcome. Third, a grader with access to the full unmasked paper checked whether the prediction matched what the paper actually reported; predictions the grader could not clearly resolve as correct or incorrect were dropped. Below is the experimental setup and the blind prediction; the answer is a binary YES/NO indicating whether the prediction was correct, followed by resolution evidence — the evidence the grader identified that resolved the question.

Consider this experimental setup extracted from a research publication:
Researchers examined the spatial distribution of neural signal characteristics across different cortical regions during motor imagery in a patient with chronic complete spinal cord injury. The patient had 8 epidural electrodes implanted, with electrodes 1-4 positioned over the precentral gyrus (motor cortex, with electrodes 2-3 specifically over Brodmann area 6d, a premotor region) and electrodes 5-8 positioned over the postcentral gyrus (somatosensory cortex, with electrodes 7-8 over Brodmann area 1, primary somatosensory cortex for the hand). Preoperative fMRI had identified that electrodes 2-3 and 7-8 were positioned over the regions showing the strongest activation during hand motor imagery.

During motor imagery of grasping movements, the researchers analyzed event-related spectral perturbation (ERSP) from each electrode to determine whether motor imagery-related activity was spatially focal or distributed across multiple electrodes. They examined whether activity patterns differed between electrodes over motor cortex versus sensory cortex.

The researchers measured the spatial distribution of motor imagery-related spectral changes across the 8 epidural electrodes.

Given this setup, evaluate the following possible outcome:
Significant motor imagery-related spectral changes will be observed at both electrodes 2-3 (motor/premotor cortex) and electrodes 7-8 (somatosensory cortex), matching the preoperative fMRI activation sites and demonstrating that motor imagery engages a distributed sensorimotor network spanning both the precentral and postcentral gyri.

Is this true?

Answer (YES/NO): YES